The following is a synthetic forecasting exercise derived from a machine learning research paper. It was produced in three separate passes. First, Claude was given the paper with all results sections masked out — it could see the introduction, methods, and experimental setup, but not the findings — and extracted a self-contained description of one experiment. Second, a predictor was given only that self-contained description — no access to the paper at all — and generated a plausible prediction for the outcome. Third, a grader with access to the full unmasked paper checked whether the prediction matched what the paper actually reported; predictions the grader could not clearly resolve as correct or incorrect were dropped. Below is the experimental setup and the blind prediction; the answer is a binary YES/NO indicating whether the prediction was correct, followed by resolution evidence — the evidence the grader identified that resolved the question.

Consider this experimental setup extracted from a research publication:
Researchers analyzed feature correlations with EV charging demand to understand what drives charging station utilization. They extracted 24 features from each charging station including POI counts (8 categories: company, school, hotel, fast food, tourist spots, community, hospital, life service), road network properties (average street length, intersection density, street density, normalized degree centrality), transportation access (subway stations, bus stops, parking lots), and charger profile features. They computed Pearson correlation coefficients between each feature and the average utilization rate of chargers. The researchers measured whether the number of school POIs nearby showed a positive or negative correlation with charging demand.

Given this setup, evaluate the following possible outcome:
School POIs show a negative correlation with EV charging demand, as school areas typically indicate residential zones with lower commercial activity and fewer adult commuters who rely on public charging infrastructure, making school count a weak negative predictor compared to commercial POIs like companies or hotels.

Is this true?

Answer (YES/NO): YES